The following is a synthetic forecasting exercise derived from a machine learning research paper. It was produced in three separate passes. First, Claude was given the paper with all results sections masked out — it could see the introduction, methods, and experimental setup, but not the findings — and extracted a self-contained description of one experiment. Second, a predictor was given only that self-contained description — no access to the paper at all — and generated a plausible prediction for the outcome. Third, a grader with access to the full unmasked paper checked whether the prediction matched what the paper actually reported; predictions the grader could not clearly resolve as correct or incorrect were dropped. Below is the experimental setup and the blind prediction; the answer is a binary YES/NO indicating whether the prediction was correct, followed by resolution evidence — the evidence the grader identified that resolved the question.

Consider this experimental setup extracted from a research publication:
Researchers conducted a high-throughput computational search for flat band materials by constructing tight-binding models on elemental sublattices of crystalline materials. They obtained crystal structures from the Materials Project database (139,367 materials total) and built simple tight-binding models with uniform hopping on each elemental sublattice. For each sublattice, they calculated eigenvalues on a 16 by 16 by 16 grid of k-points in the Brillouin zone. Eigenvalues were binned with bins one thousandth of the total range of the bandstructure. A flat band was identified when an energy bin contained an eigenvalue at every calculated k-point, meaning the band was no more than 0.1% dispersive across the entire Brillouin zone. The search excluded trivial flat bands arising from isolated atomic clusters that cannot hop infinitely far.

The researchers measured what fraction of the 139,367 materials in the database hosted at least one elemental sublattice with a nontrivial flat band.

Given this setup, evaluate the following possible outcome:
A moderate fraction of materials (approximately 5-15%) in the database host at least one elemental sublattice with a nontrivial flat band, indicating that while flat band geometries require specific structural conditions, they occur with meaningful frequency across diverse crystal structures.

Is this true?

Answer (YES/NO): NO